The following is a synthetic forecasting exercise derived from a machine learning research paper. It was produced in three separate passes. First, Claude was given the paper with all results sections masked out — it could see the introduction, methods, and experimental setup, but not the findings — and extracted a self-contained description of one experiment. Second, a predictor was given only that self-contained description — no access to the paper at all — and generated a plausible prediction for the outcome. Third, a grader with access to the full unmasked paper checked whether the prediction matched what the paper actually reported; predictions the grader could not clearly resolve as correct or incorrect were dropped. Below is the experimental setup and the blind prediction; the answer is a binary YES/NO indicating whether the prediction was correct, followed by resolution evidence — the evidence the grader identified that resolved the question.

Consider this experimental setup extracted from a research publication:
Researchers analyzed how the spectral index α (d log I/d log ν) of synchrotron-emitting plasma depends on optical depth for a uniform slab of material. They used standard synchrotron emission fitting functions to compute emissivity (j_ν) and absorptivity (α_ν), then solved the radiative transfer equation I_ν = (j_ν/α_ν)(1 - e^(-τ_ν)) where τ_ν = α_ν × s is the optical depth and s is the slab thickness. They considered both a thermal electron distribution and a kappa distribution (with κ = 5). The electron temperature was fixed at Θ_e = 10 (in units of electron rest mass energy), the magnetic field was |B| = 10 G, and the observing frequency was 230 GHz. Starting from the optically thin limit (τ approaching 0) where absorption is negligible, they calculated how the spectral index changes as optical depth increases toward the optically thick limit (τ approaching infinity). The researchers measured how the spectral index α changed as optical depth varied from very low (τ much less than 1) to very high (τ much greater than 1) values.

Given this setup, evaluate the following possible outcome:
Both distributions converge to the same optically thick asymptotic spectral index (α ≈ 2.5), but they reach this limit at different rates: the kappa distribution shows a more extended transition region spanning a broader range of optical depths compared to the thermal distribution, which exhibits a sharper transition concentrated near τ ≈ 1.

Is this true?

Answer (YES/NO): NO